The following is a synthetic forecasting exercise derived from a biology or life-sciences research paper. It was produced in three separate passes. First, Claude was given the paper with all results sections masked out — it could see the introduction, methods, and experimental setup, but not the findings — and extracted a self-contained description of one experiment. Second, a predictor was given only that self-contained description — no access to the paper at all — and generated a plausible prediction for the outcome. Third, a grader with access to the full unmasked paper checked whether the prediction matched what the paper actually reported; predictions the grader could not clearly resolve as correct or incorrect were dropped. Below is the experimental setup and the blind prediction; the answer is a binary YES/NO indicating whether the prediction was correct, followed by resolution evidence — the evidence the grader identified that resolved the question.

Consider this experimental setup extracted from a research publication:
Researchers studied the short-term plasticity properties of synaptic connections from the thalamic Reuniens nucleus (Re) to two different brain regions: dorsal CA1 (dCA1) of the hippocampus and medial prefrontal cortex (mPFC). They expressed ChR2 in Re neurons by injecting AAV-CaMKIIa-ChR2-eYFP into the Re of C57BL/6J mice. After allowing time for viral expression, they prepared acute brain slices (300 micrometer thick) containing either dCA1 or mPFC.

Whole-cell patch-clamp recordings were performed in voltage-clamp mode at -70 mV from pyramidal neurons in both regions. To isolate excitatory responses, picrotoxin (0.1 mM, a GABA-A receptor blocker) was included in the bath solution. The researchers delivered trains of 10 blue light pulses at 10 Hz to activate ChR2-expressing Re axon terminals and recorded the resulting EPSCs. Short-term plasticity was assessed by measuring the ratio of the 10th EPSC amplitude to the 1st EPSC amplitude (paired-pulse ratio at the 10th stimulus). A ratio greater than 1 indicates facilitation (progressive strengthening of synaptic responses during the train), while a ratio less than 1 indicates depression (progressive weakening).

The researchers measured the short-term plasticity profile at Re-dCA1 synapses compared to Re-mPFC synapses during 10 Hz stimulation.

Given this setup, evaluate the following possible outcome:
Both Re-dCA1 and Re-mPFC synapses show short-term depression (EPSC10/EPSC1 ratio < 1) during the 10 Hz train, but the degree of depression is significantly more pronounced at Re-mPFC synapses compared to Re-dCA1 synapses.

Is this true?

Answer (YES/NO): NO